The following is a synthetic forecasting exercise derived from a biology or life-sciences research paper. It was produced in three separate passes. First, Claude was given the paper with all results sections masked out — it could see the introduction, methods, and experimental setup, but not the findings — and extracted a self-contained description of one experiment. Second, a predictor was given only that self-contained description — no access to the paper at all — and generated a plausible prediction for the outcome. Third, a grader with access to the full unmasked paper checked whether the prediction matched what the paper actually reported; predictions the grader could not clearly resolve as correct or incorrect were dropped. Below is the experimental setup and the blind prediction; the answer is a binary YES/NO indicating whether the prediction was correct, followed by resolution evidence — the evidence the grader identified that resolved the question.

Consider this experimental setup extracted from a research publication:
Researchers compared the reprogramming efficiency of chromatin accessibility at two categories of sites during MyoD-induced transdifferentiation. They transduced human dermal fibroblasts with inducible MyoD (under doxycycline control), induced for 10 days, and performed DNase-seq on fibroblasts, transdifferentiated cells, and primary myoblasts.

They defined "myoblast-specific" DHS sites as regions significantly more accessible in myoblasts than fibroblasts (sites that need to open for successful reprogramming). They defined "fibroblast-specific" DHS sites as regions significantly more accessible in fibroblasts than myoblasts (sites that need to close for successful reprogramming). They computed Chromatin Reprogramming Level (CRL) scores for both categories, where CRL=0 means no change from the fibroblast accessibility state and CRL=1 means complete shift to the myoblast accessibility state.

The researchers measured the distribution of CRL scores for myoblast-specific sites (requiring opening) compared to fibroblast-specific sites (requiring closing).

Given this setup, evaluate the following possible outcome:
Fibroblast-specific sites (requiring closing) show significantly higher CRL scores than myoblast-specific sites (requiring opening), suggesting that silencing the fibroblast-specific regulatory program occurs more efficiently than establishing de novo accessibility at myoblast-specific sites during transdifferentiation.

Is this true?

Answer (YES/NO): YES